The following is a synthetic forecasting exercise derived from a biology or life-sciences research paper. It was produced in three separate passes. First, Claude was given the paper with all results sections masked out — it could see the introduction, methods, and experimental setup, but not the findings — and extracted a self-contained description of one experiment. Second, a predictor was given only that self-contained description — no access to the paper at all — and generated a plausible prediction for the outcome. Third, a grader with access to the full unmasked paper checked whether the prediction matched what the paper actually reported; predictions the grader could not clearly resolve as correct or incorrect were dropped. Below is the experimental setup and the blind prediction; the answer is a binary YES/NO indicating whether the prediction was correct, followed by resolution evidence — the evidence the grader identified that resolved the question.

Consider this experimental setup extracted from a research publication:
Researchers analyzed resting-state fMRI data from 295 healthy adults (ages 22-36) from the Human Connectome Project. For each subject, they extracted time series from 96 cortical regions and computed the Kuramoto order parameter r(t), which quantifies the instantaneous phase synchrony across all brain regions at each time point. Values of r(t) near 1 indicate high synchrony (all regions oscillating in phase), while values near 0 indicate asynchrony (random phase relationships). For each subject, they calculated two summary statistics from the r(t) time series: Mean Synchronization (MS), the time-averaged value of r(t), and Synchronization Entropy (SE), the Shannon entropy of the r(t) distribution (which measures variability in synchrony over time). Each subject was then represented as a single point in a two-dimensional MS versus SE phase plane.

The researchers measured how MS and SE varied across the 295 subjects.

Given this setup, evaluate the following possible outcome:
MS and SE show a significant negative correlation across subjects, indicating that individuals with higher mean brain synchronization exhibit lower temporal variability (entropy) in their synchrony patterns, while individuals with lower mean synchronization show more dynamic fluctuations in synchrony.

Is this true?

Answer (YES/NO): NO